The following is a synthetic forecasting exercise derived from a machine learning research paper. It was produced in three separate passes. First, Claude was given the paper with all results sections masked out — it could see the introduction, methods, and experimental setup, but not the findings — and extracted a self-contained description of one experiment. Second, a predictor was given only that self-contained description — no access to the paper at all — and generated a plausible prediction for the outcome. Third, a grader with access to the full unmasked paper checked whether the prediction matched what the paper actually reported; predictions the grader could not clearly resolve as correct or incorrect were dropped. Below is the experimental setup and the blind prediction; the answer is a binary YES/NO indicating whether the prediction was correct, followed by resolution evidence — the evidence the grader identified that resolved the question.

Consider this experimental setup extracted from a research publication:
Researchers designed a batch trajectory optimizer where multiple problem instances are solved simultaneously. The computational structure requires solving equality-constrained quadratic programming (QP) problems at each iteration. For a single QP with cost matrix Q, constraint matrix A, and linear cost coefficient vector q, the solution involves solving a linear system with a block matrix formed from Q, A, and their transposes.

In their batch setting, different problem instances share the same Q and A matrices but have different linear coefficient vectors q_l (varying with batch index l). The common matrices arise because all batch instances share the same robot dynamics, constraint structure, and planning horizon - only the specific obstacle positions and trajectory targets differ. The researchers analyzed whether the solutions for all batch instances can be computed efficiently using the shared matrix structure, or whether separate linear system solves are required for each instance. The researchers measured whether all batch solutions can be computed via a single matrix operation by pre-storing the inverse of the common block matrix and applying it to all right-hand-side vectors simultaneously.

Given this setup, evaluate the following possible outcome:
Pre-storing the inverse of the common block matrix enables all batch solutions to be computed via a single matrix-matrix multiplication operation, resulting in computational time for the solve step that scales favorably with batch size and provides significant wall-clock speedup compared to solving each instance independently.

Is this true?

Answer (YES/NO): YES